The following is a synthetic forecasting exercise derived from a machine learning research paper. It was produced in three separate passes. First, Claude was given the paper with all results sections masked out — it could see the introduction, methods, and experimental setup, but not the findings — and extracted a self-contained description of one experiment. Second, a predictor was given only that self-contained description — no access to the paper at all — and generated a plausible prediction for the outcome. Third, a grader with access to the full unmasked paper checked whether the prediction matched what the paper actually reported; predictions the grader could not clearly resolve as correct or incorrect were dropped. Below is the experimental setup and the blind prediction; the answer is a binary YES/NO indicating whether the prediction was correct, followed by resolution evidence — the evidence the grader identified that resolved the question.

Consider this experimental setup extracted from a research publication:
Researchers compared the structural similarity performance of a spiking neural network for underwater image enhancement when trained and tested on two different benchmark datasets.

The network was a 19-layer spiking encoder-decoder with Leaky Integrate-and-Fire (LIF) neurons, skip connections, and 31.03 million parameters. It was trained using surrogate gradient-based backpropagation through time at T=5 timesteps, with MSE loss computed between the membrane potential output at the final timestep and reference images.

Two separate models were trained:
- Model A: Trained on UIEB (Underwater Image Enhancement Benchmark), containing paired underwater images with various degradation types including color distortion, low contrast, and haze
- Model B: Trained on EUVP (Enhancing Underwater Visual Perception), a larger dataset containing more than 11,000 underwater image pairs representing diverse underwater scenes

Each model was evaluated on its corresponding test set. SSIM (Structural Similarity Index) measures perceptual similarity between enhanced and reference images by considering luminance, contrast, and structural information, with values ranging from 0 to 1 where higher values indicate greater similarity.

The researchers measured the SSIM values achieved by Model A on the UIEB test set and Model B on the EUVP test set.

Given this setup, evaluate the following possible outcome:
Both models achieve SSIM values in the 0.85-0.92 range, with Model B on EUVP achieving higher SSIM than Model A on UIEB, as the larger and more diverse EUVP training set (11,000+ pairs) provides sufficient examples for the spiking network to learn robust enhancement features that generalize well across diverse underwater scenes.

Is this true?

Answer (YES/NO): NO